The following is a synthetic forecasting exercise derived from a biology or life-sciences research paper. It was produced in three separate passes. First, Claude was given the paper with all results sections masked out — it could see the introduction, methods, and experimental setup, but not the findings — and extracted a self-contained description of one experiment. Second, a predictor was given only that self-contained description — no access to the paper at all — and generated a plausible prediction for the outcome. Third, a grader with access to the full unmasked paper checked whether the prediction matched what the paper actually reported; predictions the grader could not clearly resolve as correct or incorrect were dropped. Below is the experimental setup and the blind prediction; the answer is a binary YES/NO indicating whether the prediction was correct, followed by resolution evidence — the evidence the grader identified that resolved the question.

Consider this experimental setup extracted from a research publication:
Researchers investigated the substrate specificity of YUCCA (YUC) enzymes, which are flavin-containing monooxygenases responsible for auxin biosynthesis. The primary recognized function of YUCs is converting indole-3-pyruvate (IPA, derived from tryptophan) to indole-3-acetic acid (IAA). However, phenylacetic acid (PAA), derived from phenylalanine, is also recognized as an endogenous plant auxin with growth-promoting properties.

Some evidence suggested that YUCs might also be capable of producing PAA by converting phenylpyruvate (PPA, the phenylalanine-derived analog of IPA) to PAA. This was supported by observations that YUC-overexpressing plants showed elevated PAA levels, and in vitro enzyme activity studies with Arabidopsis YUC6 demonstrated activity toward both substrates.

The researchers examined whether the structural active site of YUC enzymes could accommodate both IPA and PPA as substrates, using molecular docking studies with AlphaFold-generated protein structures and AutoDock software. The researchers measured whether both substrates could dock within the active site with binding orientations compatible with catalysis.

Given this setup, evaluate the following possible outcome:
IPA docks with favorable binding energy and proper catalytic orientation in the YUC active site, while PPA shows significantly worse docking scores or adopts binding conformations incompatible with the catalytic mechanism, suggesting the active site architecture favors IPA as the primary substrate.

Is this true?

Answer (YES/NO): NO